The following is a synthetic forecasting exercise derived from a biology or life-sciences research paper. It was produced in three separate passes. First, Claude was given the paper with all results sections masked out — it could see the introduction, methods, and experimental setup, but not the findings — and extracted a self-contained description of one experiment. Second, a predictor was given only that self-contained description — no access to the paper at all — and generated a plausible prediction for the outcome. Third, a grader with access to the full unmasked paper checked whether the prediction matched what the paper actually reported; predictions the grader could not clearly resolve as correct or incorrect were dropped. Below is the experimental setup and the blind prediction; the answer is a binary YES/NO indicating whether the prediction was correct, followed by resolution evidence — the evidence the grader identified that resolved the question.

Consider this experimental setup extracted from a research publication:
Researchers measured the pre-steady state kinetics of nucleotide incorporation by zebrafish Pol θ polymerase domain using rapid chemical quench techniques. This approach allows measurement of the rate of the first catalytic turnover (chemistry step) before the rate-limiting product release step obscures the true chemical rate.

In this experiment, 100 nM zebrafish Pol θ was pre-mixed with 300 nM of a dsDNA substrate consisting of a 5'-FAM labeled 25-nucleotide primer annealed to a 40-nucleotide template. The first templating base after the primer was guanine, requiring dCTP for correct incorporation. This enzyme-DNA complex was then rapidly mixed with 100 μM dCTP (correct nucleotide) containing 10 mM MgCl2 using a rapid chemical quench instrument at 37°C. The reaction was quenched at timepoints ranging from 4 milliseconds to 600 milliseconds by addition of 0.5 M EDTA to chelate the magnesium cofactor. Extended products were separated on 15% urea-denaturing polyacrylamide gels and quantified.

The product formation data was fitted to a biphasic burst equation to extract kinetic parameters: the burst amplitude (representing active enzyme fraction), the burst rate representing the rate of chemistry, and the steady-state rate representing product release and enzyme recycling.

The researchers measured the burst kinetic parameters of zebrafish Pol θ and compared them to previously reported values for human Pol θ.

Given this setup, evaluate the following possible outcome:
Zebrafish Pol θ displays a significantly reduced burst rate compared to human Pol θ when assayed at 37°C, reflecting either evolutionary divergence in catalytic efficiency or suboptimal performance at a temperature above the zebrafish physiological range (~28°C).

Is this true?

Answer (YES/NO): YES